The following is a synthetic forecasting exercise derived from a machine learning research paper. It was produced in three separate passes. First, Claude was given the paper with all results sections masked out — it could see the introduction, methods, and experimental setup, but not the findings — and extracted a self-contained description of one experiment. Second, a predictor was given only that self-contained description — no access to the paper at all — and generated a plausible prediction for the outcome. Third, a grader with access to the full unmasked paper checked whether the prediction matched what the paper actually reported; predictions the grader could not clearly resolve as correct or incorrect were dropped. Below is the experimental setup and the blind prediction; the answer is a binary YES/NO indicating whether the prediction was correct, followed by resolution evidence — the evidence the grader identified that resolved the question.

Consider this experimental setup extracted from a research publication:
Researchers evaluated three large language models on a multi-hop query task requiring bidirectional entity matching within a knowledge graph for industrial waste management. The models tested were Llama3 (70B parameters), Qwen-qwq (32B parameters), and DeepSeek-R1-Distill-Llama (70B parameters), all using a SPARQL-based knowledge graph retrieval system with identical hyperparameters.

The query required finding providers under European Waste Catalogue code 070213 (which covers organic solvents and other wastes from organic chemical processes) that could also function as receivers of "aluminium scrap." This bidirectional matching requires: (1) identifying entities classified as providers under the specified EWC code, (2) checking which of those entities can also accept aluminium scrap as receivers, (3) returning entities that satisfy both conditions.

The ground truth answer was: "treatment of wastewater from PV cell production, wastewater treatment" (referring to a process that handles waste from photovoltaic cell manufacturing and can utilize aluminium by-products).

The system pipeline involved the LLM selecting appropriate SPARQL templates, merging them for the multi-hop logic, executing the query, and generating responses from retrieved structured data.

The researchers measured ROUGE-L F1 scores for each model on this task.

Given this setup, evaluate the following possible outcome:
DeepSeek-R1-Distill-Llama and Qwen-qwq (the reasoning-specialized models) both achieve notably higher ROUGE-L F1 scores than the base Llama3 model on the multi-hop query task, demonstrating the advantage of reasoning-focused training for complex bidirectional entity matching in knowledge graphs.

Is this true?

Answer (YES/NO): NO